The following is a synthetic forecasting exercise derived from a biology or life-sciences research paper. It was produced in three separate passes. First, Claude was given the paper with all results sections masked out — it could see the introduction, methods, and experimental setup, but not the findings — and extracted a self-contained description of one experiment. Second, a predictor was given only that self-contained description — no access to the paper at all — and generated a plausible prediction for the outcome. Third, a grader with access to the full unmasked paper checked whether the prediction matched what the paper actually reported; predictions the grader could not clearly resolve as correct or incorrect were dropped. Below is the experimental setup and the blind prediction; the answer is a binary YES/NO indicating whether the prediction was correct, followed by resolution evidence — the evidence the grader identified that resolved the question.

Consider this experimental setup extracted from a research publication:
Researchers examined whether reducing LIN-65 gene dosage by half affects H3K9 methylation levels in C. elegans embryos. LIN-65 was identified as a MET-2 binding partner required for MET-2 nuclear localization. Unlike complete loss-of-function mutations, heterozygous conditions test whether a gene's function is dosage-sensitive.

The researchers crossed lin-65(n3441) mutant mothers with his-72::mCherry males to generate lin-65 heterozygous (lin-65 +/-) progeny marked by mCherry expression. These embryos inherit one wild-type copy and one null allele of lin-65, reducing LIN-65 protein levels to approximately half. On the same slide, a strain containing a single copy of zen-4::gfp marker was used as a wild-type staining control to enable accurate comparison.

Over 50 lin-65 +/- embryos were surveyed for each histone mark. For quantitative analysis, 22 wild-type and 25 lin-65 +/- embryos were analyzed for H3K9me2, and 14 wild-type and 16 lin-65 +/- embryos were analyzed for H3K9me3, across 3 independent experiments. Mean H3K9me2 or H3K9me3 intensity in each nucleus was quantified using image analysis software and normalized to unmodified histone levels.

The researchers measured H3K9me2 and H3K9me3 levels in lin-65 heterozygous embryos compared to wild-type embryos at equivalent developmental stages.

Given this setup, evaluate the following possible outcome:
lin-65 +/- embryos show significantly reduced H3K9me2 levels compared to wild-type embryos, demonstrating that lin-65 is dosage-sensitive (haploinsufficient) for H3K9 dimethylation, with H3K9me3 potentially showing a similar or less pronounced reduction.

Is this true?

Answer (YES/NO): YES